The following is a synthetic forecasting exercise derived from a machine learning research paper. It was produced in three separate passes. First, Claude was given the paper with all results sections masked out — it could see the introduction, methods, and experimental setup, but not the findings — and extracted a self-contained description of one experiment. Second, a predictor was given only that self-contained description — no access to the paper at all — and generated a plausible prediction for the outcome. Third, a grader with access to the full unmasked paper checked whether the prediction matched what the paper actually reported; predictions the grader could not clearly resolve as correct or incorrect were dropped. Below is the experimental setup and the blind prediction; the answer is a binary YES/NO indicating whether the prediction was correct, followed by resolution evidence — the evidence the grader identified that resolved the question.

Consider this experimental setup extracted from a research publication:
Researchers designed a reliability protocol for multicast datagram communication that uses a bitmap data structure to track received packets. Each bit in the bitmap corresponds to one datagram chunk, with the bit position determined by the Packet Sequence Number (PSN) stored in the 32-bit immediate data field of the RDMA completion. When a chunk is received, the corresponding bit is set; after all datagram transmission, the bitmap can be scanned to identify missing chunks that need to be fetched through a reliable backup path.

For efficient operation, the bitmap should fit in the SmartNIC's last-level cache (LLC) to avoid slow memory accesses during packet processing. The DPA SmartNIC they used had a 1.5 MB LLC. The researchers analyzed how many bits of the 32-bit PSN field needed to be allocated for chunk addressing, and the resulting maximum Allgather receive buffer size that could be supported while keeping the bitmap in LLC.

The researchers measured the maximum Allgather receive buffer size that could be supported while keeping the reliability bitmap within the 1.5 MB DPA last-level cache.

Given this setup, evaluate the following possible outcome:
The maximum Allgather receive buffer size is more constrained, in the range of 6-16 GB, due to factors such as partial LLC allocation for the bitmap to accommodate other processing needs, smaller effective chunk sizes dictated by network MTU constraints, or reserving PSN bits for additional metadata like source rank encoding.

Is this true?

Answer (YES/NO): NO